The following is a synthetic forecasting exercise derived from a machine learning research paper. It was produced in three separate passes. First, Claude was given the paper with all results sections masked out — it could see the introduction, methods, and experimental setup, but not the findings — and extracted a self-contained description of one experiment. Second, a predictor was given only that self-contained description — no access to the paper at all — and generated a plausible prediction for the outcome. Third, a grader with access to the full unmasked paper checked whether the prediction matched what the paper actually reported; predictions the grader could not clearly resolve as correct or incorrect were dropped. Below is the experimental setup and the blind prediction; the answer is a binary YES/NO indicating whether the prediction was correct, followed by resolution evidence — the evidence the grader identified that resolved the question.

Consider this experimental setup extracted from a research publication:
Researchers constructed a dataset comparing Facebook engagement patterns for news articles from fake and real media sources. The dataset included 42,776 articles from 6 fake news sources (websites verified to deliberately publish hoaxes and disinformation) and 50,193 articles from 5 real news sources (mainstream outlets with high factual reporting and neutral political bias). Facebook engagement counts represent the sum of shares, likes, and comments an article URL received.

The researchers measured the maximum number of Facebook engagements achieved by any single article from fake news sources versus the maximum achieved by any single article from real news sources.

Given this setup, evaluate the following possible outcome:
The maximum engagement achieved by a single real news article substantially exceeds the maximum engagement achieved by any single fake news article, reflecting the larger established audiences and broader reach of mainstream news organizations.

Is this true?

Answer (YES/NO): YES